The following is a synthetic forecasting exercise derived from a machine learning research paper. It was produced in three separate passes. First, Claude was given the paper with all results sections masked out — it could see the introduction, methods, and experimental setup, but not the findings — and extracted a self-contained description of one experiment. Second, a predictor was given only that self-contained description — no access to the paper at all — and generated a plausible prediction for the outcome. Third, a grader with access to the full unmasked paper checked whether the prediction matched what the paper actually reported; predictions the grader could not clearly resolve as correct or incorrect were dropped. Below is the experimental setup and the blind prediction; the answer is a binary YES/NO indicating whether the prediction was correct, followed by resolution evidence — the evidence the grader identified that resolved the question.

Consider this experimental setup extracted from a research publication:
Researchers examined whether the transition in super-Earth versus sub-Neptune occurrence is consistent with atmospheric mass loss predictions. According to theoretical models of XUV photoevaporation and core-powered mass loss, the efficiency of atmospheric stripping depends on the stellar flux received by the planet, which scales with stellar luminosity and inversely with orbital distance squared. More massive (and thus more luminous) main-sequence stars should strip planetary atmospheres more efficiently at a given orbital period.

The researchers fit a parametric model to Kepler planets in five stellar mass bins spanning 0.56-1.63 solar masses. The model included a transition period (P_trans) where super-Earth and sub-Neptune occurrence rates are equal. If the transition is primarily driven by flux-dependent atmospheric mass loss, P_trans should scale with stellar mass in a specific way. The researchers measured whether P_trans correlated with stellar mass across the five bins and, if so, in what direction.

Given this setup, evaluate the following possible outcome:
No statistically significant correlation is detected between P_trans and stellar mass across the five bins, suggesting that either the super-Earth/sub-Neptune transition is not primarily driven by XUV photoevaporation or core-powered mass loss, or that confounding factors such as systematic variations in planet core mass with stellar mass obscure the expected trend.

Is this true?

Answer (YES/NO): NO